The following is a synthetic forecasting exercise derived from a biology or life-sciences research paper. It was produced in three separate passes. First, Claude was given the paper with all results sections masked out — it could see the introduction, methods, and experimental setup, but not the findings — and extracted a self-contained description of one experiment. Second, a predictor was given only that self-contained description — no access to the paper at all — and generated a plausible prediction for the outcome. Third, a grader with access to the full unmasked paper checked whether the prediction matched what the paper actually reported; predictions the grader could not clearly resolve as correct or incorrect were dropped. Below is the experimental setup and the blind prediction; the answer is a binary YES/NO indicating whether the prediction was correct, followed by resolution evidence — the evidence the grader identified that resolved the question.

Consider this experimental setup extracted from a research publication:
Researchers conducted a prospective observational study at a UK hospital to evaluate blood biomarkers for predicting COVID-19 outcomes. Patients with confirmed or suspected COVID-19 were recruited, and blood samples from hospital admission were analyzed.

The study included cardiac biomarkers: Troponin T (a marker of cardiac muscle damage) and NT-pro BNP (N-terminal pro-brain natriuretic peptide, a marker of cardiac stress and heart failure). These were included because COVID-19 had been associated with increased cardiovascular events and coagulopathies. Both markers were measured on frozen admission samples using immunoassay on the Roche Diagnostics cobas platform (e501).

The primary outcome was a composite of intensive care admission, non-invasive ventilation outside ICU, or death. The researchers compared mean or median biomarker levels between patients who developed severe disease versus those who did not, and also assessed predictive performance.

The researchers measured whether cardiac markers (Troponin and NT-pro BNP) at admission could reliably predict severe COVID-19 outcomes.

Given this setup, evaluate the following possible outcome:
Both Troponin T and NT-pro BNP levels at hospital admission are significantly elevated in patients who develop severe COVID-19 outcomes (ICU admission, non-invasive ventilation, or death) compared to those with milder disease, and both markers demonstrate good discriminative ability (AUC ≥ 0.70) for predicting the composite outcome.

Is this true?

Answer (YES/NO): NO